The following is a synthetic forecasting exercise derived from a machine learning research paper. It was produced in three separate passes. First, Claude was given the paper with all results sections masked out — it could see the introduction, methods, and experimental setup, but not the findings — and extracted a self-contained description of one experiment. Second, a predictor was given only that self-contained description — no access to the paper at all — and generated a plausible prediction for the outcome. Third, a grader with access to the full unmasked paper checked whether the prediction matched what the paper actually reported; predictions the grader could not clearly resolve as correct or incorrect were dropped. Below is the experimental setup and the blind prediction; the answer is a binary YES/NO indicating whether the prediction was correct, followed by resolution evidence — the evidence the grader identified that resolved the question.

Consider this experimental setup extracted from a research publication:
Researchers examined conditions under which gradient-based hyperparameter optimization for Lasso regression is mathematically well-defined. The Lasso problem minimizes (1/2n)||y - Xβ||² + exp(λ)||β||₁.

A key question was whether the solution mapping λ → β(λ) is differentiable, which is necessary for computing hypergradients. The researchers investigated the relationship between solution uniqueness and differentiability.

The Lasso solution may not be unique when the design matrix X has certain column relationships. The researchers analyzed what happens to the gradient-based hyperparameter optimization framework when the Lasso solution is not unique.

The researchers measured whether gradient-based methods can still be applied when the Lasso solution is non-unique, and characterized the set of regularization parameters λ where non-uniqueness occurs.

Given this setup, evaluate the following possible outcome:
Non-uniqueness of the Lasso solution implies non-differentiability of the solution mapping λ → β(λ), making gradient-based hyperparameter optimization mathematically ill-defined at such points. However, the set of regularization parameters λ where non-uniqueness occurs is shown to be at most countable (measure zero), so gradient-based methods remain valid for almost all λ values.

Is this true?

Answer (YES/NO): NO